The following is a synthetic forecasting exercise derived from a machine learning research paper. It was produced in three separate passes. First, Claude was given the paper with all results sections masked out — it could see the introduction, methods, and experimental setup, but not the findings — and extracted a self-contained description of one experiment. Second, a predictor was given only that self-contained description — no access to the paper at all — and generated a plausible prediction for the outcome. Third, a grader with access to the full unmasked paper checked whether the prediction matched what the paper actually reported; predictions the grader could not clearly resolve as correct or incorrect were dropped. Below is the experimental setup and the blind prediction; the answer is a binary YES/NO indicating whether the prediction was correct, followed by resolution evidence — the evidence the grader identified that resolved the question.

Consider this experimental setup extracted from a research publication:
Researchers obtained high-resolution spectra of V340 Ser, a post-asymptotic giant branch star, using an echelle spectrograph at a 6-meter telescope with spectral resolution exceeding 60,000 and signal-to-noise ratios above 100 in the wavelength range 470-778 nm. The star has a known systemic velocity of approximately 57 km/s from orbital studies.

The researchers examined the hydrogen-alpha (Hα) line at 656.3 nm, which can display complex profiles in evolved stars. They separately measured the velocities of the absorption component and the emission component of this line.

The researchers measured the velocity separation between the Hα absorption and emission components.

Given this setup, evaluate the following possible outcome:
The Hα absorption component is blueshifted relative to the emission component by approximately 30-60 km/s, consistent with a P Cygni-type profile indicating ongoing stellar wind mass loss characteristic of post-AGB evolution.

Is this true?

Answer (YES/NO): NO